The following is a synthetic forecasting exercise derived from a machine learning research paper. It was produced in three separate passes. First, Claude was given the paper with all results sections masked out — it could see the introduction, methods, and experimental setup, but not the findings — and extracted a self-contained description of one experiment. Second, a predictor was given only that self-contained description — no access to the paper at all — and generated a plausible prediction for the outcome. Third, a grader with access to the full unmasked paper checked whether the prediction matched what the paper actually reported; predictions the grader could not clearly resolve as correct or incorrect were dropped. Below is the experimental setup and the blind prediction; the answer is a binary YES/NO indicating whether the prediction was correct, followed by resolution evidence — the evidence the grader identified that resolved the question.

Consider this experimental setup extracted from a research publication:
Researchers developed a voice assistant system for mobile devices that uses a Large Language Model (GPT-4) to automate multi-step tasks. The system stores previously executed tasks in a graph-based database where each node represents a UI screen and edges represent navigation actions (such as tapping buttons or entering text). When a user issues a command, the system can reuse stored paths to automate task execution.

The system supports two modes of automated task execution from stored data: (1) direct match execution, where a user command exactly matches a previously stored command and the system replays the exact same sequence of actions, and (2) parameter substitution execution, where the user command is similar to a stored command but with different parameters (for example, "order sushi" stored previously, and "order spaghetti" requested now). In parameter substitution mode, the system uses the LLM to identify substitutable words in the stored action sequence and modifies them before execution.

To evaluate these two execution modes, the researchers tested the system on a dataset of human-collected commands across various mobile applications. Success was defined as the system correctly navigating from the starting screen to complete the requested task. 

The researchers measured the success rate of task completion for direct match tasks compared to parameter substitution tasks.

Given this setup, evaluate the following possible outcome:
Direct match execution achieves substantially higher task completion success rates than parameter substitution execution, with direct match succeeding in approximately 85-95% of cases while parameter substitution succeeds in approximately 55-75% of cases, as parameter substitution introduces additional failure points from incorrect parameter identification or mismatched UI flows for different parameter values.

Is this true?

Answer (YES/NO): NO